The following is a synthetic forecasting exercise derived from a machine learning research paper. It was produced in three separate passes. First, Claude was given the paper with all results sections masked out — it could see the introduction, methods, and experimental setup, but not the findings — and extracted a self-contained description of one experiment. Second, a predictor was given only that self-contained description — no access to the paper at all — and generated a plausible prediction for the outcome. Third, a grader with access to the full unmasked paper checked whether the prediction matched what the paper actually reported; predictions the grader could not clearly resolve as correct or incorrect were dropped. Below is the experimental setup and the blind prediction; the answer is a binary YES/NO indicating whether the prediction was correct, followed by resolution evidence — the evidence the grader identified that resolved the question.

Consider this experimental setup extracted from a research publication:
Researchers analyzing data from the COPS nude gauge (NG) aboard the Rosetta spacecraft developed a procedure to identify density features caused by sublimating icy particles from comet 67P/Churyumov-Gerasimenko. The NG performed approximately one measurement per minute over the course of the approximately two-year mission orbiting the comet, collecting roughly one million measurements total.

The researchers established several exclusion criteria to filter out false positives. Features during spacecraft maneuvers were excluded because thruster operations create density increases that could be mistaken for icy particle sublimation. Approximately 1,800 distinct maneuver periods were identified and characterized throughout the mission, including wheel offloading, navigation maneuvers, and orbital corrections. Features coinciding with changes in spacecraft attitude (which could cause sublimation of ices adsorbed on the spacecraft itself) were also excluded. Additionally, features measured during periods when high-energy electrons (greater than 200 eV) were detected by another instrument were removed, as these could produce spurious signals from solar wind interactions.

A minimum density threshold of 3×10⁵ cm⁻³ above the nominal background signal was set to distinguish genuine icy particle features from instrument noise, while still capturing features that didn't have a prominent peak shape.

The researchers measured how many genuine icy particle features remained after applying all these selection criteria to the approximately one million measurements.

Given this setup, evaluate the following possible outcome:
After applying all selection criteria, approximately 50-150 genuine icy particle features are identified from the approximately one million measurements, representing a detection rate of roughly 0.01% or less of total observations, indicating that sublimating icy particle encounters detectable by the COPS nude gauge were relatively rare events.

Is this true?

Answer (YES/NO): NO